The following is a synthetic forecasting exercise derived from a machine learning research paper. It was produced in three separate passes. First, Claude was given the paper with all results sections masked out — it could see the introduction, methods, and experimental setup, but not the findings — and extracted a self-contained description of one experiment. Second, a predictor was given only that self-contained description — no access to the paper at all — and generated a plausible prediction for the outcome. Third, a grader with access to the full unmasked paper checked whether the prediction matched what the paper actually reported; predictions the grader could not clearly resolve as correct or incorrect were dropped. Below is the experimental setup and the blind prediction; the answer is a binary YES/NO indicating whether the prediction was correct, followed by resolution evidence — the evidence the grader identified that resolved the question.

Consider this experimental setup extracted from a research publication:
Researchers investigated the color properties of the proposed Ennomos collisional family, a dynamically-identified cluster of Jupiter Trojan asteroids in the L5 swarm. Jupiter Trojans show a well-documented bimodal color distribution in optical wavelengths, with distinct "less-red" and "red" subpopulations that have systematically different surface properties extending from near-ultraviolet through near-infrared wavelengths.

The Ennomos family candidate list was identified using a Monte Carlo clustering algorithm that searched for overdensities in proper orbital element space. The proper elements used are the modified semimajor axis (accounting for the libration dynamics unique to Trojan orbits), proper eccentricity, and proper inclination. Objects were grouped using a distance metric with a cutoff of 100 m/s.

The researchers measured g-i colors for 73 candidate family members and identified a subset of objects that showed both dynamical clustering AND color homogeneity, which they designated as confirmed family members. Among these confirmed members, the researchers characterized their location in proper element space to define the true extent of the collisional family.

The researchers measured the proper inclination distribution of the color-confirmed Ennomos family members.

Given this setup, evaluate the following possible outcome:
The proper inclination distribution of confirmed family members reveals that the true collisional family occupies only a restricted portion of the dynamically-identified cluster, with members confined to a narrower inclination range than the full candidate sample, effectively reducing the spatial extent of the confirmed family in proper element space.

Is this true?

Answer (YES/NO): YES